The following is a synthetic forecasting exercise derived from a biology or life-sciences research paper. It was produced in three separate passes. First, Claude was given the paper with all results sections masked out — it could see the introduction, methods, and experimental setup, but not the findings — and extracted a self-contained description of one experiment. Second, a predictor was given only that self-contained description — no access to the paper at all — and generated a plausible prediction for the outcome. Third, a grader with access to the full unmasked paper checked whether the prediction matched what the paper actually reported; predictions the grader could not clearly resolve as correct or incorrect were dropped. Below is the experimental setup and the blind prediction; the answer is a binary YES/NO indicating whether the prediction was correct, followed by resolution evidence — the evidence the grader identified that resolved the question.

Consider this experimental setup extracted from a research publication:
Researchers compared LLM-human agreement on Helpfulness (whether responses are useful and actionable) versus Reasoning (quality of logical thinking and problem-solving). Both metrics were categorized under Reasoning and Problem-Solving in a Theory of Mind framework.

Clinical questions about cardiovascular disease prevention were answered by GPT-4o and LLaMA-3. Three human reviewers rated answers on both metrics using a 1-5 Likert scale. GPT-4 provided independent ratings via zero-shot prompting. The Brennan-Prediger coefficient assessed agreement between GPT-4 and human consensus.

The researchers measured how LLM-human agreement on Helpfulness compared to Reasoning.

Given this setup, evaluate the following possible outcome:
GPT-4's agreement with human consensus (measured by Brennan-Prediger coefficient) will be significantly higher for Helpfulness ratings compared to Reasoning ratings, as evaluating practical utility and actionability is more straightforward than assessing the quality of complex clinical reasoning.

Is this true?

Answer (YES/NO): YES